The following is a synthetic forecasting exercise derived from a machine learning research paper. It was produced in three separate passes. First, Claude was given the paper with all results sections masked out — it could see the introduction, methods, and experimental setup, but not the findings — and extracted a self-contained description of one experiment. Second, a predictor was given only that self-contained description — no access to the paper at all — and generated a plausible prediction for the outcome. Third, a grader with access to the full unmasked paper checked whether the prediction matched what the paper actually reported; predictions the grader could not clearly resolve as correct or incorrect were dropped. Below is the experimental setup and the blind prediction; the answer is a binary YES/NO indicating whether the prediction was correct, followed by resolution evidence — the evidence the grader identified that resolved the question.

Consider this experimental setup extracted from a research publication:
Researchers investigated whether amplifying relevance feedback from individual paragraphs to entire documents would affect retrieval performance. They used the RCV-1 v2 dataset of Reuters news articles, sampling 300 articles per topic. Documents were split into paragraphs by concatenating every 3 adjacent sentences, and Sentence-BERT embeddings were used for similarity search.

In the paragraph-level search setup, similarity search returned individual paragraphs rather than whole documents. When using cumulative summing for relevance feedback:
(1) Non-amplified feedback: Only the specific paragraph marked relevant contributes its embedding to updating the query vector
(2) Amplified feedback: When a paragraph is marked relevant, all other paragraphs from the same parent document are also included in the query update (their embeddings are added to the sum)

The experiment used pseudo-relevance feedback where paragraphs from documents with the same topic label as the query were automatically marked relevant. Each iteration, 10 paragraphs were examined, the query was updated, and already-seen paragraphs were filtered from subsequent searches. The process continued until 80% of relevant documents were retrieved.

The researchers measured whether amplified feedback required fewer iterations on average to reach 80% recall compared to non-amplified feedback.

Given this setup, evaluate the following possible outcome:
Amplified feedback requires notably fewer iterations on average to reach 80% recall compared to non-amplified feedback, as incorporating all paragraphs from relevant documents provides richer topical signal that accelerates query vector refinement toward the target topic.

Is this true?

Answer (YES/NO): NO